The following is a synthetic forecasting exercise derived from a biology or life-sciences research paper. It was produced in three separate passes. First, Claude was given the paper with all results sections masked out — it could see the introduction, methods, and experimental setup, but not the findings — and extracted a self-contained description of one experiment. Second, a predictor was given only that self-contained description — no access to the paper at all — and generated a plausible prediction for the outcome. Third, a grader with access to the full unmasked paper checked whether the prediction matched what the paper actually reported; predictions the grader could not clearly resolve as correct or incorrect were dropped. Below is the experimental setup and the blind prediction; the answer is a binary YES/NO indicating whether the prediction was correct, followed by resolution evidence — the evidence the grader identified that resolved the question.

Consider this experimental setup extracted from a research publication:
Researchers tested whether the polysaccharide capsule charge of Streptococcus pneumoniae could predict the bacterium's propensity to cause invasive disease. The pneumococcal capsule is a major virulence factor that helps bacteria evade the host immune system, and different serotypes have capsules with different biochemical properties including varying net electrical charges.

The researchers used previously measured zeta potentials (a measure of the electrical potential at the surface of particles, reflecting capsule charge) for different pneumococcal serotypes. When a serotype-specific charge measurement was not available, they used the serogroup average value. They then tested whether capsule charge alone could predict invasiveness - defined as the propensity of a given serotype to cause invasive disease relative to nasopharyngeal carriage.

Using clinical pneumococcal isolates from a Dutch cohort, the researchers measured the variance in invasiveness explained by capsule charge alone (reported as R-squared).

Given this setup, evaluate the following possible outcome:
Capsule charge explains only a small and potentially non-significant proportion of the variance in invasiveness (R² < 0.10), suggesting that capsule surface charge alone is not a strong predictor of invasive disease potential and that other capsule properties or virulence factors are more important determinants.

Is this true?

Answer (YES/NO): YES